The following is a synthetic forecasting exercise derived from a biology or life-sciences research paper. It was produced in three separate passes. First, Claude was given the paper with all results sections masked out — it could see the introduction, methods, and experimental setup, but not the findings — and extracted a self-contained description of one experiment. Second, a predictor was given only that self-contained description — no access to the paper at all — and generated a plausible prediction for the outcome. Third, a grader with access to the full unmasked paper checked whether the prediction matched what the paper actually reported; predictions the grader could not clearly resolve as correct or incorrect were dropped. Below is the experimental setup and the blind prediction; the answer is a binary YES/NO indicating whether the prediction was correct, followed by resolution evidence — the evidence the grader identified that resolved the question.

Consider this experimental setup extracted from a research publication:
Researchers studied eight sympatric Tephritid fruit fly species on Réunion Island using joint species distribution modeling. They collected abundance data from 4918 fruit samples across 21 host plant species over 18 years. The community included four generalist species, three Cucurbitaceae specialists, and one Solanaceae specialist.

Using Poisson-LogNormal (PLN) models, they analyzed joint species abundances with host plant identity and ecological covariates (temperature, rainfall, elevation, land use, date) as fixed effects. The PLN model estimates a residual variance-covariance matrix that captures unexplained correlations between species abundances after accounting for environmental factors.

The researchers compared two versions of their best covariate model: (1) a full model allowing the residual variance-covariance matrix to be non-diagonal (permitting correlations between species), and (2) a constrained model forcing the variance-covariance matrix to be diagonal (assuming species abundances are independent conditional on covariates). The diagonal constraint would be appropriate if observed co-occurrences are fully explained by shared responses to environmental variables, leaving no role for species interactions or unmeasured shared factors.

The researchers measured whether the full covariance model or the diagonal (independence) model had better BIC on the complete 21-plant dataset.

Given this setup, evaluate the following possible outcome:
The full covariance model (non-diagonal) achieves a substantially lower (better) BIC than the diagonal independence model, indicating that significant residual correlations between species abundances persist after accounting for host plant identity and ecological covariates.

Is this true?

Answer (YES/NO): YES